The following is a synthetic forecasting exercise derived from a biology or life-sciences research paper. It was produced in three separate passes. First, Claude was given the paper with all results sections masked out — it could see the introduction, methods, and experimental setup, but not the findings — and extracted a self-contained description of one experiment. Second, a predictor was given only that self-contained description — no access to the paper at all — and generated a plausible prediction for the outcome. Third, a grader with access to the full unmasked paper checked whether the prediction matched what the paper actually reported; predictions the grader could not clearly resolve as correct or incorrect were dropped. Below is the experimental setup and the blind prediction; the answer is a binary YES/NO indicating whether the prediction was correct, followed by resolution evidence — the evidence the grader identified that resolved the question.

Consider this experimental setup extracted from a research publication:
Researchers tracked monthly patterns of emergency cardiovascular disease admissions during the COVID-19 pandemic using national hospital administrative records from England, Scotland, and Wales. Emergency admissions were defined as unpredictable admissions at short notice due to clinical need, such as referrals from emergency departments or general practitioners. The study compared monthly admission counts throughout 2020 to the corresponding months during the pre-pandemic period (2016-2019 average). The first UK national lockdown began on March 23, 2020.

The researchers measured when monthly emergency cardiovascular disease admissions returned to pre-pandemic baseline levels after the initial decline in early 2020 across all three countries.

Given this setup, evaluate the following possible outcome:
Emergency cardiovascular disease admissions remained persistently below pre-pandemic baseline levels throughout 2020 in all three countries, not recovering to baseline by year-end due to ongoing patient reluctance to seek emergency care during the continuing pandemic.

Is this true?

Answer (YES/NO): NO